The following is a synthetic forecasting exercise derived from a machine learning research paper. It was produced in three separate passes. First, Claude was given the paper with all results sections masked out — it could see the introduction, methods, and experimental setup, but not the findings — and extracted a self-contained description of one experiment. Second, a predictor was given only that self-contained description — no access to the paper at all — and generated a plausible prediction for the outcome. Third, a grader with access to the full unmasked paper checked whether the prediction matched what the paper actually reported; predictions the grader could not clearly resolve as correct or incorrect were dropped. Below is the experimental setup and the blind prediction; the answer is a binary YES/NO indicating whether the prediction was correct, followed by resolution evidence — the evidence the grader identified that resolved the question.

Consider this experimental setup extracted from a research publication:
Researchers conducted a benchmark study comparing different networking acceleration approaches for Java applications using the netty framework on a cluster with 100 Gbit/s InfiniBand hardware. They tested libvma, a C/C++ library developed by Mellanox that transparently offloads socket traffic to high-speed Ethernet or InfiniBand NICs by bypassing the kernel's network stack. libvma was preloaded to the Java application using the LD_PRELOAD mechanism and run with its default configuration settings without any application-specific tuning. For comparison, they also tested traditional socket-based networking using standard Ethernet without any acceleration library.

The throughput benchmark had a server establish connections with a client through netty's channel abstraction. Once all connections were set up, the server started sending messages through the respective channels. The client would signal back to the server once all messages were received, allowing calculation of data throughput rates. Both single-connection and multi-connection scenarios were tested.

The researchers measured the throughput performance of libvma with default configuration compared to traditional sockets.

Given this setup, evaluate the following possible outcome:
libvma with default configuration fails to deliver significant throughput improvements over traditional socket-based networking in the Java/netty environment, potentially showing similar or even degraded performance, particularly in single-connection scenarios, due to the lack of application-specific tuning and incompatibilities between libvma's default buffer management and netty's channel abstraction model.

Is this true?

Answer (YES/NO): NO